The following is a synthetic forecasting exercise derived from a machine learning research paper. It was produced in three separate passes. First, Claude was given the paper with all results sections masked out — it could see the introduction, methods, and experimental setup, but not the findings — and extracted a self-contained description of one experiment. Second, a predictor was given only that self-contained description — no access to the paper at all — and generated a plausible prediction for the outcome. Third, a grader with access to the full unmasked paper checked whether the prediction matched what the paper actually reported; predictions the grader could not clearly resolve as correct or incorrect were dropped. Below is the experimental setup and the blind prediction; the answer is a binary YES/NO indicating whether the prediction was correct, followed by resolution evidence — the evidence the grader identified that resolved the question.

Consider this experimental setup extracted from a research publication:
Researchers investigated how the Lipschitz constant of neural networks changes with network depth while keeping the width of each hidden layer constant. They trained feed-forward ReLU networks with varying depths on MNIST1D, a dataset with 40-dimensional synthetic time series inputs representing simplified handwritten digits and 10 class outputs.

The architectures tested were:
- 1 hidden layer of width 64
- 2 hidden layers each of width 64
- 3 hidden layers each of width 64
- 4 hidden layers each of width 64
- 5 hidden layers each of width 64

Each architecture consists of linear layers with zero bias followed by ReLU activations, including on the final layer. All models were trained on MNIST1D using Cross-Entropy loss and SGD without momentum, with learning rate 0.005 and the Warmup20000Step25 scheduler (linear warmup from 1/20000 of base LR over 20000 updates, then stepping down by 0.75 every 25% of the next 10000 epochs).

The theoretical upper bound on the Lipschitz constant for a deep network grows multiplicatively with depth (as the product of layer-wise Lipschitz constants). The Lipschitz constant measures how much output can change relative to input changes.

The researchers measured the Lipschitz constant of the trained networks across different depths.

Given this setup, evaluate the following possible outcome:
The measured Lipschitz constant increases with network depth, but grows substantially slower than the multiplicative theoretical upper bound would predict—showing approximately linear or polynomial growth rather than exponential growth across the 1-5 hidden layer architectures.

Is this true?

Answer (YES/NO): NO